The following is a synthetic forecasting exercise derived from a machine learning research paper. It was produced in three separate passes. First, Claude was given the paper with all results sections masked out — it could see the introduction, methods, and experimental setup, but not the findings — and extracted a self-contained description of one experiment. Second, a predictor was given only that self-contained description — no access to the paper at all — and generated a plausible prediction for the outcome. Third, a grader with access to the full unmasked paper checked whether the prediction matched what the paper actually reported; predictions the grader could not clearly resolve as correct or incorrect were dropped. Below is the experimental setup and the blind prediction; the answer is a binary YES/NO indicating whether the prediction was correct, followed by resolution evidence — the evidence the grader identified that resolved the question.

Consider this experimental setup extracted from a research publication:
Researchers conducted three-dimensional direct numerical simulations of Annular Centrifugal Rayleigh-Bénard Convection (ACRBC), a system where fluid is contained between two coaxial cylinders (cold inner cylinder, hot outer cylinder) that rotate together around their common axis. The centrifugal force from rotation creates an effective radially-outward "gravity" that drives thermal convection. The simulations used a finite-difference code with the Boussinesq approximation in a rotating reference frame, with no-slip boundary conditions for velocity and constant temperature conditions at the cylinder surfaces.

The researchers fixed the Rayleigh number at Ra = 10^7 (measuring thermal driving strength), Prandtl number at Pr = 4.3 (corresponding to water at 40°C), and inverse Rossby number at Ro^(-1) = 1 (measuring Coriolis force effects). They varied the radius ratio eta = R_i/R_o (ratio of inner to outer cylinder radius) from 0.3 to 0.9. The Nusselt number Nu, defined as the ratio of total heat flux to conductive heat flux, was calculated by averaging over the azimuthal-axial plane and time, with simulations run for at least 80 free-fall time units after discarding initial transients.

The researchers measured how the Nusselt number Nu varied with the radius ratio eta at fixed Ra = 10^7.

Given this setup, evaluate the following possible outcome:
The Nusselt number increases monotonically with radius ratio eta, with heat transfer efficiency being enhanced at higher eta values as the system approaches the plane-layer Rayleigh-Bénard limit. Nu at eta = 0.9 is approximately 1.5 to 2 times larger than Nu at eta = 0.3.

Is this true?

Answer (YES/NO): NO